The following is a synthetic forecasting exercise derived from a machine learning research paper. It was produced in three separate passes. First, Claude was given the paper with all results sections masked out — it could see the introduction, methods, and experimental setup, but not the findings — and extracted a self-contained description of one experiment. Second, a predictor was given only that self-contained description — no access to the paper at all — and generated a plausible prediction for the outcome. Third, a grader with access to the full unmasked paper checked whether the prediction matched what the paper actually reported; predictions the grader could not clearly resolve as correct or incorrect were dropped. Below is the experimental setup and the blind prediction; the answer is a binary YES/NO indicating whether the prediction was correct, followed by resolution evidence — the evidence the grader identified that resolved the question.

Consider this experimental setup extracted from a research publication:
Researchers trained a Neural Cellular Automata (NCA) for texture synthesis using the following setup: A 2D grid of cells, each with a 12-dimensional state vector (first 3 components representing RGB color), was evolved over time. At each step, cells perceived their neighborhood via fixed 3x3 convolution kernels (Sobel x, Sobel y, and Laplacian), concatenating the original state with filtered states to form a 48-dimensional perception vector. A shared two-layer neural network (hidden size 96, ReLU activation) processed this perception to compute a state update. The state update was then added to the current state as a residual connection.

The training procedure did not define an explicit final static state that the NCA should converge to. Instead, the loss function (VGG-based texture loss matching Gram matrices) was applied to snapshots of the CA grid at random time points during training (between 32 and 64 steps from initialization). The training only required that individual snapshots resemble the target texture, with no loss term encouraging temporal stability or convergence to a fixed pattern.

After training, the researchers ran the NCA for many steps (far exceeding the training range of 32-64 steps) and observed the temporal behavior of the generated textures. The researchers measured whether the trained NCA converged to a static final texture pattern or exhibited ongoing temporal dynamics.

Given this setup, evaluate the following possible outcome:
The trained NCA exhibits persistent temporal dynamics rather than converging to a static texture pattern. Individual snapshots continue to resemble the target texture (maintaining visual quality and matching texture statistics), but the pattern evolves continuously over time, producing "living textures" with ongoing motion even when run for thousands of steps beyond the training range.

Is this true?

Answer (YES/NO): YES